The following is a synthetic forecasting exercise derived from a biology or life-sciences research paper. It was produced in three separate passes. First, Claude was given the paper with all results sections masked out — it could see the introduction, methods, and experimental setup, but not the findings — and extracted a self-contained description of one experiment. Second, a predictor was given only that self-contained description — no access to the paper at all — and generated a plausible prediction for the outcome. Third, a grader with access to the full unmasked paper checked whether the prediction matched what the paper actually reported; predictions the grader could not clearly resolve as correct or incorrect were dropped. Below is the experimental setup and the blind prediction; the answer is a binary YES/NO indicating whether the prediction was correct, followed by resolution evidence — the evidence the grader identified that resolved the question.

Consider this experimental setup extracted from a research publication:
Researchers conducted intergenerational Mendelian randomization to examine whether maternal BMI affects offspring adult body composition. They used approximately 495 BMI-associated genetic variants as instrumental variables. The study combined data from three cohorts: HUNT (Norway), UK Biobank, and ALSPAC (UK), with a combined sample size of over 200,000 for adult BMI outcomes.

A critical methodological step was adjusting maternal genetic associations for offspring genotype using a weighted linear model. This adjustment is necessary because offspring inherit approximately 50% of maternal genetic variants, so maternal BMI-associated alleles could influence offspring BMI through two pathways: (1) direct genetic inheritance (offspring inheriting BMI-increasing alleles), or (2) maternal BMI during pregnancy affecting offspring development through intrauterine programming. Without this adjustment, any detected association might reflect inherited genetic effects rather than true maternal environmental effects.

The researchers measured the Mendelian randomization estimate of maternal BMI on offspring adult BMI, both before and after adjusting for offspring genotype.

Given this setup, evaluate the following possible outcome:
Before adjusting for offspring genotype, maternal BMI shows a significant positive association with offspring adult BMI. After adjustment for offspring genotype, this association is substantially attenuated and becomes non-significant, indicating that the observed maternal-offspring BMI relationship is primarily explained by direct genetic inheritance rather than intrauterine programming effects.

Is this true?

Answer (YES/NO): YES